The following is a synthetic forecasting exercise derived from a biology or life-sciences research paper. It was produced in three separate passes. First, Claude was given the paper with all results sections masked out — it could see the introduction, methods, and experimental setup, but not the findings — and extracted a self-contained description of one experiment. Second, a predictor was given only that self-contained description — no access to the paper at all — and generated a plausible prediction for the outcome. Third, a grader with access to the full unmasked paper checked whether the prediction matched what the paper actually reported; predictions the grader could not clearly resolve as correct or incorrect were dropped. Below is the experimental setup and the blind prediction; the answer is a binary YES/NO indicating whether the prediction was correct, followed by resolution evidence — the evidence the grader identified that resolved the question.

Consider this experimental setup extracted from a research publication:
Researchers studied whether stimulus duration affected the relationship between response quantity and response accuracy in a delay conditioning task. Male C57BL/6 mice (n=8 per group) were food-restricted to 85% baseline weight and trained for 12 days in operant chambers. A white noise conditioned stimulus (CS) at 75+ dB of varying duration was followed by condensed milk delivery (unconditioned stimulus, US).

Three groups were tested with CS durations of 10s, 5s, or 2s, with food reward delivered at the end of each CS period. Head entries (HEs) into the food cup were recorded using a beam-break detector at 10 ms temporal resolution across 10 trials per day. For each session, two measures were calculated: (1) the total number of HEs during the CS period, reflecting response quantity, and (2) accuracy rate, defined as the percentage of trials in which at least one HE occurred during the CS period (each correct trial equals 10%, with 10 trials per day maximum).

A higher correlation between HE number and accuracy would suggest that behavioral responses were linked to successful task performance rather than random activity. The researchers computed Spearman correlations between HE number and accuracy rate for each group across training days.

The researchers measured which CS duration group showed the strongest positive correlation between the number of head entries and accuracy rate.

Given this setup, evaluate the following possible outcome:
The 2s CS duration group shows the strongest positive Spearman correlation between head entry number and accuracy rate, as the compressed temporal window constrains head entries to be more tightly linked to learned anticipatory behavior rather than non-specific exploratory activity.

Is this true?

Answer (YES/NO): YES